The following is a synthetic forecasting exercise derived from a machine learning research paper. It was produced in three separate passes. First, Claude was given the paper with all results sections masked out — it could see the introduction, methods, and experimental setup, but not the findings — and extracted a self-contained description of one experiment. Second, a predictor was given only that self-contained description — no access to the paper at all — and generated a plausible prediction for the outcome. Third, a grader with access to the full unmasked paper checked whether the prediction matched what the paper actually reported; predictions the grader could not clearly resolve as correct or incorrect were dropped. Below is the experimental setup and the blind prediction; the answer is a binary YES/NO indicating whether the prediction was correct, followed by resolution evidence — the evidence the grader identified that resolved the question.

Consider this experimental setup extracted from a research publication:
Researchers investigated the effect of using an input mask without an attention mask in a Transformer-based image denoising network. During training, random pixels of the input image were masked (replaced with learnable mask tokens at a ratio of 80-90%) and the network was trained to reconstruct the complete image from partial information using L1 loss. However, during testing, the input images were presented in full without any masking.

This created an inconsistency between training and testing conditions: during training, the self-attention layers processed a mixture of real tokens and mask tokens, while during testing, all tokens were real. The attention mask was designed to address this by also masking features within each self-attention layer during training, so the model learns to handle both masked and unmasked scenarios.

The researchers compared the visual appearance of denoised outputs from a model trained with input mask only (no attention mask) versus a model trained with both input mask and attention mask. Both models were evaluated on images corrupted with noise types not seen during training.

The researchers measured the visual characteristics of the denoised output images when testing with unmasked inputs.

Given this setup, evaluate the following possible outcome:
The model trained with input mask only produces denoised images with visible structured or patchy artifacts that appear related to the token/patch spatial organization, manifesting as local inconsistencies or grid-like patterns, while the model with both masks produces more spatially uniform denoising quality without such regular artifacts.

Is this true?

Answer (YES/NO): NO